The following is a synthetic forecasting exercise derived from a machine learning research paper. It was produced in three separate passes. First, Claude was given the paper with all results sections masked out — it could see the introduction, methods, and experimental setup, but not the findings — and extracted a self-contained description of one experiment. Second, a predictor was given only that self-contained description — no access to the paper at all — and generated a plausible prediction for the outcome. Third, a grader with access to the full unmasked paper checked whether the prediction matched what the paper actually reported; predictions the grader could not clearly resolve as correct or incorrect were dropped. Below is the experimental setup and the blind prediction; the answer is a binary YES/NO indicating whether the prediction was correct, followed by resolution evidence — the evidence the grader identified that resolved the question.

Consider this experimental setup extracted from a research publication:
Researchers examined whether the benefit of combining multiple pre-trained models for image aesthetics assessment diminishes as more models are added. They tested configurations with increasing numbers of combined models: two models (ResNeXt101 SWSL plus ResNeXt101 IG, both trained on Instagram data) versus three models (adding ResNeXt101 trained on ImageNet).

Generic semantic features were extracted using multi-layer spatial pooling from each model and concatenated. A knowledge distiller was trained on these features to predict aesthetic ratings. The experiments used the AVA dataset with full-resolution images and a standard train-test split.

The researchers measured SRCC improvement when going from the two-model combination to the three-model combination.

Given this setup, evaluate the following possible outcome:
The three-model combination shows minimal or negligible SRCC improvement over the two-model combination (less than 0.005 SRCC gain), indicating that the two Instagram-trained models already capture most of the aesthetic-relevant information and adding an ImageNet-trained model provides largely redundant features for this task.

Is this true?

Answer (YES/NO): YES